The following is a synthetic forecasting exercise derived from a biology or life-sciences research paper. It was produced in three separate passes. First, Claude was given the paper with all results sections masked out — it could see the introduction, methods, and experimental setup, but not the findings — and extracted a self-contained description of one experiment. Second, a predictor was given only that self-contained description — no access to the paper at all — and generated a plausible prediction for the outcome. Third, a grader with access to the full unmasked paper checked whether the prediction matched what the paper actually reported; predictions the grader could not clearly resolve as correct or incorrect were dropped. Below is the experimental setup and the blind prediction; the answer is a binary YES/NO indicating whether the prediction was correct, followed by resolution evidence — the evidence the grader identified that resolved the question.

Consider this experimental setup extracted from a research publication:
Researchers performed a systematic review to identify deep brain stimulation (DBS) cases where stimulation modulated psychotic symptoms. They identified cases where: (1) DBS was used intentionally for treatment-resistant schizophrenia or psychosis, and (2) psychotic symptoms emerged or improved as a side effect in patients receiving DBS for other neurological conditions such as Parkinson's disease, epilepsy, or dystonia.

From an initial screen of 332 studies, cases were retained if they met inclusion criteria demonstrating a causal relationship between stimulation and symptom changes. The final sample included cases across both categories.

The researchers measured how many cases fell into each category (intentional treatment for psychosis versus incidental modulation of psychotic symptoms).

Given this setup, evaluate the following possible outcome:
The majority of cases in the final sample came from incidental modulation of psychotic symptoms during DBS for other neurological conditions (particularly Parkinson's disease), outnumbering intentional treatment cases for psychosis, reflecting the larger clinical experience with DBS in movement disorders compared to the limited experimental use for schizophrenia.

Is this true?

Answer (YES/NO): YES